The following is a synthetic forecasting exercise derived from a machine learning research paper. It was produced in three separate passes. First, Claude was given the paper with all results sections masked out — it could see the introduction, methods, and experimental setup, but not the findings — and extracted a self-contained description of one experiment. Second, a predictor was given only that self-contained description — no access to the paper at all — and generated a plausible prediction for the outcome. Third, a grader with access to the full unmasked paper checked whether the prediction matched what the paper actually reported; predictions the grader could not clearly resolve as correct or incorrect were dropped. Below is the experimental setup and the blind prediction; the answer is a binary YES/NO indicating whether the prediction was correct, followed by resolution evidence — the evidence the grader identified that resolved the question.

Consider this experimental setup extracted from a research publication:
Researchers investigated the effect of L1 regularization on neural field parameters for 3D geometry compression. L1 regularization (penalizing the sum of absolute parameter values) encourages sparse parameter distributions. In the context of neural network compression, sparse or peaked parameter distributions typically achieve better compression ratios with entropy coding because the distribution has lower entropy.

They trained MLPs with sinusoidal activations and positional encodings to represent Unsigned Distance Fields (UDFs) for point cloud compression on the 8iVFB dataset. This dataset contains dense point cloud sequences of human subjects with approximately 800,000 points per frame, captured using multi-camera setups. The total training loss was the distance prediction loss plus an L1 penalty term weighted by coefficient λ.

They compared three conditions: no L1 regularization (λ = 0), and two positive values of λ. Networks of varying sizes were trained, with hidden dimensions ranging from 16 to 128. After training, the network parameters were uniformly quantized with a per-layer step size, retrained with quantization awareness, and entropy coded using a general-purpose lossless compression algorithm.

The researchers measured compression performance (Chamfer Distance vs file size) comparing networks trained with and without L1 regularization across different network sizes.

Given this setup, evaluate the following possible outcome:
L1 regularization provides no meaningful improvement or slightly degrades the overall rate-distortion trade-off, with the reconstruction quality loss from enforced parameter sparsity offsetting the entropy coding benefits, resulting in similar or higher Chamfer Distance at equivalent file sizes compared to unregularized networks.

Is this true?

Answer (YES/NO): NO